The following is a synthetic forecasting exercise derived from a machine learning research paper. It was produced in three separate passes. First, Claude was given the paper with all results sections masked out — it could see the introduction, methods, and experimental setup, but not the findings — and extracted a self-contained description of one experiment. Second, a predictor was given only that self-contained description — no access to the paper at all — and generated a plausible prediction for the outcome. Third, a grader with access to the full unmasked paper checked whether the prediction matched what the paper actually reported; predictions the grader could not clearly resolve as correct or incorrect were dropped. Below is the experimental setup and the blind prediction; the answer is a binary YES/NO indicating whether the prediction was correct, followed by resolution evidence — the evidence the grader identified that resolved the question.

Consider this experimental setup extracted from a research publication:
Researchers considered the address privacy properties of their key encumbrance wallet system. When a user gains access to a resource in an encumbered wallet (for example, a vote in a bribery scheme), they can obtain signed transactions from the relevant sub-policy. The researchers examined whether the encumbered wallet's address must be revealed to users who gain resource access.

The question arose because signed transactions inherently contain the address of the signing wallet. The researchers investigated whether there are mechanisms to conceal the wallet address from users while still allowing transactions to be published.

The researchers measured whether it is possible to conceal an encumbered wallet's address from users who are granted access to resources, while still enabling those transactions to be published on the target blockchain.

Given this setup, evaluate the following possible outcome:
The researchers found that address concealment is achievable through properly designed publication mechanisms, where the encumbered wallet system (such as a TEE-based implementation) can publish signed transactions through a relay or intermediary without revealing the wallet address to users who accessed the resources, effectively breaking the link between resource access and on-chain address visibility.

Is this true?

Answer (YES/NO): YES